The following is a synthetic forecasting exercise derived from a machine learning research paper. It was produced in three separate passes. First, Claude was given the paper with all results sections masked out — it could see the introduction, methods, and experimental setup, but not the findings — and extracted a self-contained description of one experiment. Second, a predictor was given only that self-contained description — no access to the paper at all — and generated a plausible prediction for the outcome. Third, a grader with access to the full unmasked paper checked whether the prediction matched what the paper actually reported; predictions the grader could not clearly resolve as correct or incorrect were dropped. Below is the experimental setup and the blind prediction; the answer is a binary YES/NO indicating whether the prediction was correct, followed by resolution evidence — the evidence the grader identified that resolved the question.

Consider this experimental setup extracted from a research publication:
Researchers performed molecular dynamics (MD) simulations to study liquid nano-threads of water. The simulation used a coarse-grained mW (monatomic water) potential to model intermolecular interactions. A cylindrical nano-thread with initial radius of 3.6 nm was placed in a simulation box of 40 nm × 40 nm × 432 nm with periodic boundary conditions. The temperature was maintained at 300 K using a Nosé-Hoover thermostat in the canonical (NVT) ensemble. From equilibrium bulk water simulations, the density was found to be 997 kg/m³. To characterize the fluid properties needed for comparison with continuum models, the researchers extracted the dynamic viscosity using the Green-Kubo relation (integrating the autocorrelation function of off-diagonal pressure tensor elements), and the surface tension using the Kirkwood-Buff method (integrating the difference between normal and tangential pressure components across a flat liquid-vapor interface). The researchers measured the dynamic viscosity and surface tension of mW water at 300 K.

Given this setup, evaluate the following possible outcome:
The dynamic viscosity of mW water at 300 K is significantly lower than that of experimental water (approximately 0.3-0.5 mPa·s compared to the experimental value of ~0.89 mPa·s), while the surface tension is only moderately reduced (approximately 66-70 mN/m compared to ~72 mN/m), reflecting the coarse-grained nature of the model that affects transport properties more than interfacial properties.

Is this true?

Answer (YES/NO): NO